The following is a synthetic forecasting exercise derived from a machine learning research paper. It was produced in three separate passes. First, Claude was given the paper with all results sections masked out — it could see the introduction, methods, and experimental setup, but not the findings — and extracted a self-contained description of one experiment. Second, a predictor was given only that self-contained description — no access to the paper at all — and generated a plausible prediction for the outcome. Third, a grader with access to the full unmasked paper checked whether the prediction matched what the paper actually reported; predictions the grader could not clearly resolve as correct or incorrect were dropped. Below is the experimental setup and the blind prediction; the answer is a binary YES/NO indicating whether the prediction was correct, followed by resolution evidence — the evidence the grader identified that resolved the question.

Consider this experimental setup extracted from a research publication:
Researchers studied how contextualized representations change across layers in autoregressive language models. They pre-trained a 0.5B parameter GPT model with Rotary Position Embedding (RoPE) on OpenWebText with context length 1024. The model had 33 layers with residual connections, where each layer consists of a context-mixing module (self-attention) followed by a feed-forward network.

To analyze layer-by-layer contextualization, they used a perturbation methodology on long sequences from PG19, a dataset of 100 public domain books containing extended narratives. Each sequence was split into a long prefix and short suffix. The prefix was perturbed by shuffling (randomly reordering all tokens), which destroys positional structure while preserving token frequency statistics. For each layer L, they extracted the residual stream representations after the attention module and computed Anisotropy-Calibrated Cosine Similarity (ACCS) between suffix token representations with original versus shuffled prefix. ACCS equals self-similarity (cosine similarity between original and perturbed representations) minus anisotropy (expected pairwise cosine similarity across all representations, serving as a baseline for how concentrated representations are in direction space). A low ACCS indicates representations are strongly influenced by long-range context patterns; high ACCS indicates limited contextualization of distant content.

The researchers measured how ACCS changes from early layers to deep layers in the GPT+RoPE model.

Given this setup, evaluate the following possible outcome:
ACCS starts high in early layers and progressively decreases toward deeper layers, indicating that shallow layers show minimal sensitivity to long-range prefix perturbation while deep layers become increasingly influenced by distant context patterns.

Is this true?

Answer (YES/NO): YES